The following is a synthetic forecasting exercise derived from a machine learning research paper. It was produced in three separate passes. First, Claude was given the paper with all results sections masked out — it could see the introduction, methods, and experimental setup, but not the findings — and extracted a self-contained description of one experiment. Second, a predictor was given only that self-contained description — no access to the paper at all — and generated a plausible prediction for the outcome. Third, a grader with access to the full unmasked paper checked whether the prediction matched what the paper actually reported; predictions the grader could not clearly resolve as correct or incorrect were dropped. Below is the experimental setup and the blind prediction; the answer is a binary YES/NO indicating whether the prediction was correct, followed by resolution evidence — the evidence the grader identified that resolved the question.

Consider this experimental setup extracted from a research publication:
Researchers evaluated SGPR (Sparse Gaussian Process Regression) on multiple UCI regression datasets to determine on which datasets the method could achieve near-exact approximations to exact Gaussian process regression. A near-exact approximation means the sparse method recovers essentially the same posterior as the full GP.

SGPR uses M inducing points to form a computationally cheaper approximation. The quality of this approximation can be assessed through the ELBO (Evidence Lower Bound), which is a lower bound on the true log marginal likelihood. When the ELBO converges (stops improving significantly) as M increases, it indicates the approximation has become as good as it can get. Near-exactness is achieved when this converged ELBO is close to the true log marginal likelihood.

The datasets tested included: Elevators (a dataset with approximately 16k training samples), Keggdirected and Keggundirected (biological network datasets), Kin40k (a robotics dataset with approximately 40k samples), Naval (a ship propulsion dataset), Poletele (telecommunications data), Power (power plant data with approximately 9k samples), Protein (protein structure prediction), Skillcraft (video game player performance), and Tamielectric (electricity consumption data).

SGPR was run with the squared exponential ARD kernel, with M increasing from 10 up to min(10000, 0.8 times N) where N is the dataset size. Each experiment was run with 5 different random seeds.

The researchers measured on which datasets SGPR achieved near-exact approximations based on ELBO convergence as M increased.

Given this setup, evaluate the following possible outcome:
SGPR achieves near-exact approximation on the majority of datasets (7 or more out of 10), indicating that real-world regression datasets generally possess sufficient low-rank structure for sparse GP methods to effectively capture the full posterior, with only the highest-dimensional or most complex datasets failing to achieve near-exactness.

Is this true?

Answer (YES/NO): NO